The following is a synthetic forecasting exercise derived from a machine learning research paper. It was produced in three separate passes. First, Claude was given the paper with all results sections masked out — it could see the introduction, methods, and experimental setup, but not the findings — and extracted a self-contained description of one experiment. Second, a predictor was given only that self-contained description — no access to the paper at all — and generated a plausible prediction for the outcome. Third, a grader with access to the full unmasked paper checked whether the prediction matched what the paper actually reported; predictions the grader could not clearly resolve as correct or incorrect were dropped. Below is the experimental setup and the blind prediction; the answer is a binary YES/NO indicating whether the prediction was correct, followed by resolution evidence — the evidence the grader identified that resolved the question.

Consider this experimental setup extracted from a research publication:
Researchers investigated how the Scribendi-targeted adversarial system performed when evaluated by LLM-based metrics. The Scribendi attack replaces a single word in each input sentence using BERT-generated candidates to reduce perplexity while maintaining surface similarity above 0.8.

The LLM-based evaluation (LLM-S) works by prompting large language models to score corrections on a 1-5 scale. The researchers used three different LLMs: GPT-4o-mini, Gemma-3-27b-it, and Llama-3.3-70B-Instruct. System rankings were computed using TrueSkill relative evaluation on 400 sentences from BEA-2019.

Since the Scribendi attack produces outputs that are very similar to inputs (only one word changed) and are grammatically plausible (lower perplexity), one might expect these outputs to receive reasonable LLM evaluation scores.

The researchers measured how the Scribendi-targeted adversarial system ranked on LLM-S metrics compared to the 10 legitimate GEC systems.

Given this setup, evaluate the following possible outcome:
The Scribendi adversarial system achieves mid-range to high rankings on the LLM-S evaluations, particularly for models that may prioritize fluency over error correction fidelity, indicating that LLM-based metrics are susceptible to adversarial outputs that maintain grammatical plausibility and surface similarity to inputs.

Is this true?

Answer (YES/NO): NO